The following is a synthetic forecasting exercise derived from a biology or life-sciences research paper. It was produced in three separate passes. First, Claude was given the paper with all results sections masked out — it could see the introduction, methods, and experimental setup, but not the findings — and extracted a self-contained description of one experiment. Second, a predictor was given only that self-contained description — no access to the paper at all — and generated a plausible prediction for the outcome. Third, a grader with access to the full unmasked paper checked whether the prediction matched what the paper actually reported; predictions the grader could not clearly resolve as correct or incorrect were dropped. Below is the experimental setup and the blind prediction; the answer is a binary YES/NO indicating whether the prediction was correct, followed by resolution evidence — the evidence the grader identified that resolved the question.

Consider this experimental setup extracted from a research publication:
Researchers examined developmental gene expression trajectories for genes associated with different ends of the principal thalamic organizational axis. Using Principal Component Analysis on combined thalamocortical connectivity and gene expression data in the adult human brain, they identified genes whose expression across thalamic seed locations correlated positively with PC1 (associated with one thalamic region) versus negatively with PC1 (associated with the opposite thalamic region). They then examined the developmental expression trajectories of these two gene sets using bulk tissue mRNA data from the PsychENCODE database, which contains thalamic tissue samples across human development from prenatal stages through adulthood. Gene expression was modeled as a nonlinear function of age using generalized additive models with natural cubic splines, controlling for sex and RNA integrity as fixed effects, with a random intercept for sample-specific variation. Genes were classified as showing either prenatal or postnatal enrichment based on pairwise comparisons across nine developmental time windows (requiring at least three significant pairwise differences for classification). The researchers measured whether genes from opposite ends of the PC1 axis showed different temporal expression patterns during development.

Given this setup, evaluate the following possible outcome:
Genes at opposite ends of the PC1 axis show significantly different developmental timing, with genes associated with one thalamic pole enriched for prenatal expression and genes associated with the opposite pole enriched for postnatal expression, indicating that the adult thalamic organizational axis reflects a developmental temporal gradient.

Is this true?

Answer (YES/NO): NO